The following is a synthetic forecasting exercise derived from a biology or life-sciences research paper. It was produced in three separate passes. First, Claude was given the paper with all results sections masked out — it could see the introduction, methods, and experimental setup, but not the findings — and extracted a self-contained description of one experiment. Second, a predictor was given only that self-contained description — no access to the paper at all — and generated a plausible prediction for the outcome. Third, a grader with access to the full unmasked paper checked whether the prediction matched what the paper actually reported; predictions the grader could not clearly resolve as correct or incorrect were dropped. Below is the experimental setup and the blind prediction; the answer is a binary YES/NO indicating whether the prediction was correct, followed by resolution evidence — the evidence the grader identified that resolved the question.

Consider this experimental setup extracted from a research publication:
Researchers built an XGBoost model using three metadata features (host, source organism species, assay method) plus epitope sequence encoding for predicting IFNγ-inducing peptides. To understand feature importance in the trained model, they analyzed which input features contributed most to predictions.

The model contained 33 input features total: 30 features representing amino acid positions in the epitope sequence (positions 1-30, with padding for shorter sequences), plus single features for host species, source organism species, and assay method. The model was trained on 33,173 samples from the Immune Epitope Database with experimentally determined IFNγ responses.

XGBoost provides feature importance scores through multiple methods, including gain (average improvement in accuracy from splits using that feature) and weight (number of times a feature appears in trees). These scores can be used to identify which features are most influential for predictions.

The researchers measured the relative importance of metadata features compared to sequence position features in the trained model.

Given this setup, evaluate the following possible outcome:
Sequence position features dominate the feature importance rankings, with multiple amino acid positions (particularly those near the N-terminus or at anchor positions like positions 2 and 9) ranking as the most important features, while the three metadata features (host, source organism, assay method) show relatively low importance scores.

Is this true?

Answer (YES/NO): NO